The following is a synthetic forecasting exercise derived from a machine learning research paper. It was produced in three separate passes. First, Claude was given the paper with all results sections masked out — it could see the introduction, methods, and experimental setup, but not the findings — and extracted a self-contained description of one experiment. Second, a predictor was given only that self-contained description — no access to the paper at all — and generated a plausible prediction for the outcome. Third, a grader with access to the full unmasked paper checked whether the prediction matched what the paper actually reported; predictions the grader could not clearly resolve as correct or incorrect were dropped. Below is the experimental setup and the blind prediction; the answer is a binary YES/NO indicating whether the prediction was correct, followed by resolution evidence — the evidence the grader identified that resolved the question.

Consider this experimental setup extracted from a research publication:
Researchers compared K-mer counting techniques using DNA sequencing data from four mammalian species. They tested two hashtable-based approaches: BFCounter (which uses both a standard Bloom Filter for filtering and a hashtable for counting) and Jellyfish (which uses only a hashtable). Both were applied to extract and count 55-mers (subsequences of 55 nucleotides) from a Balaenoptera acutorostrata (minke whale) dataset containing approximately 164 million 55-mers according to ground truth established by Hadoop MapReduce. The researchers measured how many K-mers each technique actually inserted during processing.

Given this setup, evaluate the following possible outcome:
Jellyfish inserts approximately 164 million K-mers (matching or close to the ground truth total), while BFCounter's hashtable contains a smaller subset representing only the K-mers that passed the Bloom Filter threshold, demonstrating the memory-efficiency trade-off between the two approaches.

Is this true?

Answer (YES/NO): NO